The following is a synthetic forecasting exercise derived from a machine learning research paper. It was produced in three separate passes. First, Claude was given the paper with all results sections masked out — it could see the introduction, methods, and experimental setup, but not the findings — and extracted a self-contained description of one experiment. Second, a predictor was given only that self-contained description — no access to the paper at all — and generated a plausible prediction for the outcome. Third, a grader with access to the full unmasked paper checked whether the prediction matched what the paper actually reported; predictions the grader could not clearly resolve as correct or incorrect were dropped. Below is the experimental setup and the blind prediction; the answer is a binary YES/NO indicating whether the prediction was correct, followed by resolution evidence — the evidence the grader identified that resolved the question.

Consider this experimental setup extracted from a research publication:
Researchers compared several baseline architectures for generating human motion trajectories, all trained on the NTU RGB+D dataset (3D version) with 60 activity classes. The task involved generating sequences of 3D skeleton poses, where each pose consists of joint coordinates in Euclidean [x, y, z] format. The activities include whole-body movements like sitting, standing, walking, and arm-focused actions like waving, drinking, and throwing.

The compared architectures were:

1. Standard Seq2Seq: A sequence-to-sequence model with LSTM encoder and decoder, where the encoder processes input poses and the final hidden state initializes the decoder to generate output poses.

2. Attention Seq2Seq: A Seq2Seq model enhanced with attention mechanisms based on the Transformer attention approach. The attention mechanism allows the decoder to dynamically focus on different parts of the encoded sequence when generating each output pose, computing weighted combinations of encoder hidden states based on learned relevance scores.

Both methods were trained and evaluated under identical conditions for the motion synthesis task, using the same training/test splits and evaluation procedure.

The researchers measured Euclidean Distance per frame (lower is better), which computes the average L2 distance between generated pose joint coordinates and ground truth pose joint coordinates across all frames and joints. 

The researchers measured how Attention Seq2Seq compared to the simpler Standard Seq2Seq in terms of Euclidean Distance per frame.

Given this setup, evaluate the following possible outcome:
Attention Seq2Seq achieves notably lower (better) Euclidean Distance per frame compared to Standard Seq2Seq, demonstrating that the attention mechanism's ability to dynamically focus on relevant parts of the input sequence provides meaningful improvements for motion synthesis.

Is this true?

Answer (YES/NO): NO